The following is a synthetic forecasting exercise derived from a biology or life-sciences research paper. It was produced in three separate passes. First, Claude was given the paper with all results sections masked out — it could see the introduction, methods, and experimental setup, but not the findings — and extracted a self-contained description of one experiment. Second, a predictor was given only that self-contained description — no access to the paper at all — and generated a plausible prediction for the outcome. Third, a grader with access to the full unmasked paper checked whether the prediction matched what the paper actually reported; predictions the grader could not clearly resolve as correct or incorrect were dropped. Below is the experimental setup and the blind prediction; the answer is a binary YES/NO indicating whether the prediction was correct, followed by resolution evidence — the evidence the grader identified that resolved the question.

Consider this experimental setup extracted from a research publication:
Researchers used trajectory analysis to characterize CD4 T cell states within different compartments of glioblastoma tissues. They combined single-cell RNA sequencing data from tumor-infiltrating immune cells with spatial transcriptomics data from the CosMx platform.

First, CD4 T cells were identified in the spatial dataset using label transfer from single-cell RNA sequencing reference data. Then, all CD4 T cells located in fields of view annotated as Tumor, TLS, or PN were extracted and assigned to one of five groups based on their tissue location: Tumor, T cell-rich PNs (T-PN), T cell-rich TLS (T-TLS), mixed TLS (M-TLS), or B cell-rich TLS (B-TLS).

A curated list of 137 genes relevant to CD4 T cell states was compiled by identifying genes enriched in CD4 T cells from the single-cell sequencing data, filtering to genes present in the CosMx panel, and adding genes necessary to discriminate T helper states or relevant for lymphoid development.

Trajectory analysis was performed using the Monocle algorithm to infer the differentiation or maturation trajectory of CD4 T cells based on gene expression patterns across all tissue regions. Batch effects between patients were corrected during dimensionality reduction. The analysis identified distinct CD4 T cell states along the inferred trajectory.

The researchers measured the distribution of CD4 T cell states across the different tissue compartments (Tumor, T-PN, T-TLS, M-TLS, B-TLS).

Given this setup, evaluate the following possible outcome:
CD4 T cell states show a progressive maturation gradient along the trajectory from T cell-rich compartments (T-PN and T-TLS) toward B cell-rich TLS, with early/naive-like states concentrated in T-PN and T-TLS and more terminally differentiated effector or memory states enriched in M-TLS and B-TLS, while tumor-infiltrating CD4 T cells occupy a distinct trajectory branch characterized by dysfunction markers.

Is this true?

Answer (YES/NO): NO